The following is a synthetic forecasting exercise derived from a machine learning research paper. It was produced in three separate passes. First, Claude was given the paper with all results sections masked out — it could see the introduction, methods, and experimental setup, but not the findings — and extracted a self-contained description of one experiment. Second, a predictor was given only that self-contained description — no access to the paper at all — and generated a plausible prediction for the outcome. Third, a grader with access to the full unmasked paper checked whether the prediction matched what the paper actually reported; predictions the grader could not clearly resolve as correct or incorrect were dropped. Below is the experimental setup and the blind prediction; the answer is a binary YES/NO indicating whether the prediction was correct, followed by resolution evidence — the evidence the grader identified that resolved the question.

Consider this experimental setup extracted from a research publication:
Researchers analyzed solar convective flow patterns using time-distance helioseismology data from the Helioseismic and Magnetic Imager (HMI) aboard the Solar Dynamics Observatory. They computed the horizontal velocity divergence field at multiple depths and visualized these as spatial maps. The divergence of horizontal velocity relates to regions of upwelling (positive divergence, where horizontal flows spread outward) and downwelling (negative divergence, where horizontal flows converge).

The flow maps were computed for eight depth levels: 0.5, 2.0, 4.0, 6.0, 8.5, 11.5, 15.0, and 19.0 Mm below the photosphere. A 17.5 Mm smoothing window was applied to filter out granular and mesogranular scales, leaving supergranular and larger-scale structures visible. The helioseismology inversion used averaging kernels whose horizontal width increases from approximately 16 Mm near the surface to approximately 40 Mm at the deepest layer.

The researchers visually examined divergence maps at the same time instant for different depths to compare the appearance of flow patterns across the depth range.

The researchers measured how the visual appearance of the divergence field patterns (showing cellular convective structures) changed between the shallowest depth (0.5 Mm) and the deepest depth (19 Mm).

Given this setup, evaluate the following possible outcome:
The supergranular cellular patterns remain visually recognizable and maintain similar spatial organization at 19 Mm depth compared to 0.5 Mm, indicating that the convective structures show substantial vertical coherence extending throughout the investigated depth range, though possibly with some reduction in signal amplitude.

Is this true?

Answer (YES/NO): NO